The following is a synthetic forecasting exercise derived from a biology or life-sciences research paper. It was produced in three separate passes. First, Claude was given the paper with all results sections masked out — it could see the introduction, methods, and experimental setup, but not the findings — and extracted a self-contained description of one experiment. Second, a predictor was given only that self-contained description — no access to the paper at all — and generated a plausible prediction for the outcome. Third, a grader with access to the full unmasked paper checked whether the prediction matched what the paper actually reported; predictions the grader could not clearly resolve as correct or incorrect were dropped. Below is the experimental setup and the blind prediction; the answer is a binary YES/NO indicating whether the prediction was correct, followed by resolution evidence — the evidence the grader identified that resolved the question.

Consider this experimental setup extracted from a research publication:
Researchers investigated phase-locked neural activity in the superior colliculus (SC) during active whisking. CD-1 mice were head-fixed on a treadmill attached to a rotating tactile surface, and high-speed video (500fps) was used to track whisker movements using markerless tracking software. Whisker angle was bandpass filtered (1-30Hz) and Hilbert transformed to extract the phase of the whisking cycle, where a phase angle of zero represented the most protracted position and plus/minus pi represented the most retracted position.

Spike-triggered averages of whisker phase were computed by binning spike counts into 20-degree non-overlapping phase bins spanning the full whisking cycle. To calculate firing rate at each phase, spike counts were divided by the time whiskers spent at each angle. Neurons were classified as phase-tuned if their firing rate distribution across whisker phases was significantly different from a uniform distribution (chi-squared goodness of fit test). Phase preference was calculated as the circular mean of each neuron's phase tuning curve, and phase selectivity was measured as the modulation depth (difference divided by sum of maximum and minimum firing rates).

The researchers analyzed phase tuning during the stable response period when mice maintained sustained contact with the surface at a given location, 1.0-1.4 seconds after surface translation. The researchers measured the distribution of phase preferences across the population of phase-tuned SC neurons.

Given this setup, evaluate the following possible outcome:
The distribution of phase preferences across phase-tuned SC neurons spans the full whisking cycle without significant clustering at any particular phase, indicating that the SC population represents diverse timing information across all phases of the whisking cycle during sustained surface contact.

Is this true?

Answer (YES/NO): NO